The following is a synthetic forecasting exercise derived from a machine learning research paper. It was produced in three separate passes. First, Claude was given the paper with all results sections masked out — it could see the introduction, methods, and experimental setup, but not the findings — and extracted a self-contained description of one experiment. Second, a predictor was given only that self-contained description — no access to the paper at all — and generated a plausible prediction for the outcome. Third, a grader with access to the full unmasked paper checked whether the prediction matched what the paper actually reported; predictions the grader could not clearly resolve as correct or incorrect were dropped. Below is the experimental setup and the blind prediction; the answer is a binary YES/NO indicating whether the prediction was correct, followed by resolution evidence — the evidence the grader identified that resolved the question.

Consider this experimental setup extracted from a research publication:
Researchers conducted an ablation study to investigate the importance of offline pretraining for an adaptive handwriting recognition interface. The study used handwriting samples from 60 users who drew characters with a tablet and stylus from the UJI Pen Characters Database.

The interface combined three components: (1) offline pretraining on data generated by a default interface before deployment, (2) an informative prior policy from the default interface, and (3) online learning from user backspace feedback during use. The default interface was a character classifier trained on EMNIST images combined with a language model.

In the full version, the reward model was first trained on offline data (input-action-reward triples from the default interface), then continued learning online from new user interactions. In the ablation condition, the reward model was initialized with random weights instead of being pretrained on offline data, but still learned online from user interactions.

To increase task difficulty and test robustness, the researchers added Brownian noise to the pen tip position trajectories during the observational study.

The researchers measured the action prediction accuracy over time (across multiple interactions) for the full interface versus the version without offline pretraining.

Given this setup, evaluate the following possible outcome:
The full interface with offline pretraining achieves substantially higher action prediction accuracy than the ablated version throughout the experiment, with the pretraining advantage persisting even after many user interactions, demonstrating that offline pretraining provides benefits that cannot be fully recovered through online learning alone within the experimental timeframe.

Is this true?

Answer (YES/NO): NO